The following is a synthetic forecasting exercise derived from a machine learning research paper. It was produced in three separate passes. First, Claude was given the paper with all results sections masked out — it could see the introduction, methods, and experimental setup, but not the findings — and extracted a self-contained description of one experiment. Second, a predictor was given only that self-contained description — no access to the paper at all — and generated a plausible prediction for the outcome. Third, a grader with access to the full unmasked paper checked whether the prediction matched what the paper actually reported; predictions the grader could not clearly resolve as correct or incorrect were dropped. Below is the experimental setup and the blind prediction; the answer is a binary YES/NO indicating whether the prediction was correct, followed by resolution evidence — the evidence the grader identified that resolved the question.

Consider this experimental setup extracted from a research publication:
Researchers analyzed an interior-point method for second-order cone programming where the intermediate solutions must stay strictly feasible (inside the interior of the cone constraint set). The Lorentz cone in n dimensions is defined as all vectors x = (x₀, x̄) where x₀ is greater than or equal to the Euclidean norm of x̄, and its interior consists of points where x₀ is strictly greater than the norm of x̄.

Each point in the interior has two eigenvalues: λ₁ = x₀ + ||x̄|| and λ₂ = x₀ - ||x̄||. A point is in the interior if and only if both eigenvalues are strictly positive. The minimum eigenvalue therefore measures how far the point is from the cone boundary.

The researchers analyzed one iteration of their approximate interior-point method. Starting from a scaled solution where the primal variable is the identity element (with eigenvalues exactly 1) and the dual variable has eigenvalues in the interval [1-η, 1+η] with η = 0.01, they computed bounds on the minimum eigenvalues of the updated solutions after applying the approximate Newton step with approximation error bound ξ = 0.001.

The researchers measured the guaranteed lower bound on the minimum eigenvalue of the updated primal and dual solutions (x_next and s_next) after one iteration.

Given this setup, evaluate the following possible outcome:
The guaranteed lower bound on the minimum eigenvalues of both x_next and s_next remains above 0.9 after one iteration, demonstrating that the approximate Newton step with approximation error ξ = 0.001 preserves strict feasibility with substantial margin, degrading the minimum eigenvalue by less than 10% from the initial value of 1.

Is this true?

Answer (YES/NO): NO